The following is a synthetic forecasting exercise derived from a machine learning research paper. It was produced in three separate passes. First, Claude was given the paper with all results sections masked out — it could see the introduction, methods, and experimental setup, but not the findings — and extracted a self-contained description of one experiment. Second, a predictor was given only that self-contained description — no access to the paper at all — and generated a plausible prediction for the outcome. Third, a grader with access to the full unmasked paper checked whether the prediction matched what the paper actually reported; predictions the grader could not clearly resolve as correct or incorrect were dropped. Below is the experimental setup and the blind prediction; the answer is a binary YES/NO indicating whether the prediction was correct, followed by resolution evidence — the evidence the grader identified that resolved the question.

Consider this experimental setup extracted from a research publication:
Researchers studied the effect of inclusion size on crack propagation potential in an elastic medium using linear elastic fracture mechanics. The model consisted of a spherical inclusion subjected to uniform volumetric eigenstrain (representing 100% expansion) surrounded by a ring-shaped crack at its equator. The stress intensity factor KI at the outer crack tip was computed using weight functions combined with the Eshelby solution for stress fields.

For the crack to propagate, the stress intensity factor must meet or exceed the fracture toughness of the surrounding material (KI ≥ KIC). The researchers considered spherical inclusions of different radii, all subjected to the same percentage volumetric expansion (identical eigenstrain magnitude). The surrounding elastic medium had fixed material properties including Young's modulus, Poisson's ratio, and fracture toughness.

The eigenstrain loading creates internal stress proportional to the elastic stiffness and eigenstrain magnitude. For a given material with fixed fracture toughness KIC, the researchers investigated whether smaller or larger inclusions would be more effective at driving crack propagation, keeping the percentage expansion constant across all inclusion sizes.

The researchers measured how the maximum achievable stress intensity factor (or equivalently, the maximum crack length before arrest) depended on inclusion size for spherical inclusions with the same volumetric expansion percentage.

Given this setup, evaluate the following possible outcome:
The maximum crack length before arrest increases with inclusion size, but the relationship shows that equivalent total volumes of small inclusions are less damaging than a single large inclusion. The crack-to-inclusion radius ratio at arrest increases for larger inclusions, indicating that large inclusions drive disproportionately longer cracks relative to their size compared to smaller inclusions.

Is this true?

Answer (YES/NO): YES